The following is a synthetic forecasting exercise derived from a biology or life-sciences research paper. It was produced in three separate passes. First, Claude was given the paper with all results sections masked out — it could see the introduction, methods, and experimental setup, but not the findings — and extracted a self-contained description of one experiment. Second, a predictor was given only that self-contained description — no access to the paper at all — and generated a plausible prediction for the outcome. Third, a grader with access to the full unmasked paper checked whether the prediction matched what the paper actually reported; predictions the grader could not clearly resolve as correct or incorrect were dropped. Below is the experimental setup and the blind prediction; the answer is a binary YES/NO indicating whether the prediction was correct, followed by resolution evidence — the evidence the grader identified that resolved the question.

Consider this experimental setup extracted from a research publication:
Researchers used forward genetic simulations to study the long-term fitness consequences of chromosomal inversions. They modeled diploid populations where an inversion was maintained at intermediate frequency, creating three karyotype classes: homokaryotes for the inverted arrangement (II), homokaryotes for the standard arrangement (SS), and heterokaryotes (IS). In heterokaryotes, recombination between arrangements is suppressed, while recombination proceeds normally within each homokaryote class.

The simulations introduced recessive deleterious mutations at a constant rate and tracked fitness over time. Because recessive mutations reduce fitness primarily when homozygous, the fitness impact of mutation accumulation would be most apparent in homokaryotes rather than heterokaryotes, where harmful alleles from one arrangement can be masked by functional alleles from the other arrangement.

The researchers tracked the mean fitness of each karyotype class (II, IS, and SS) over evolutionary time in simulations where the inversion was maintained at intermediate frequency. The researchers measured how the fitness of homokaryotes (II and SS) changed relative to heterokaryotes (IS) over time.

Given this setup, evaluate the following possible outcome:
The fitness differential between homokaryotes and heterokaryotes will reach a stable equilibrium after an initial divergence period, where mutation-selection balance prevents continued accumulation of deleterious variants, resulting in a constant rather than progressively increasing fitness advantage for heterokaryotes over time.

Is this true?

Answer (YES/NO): NO